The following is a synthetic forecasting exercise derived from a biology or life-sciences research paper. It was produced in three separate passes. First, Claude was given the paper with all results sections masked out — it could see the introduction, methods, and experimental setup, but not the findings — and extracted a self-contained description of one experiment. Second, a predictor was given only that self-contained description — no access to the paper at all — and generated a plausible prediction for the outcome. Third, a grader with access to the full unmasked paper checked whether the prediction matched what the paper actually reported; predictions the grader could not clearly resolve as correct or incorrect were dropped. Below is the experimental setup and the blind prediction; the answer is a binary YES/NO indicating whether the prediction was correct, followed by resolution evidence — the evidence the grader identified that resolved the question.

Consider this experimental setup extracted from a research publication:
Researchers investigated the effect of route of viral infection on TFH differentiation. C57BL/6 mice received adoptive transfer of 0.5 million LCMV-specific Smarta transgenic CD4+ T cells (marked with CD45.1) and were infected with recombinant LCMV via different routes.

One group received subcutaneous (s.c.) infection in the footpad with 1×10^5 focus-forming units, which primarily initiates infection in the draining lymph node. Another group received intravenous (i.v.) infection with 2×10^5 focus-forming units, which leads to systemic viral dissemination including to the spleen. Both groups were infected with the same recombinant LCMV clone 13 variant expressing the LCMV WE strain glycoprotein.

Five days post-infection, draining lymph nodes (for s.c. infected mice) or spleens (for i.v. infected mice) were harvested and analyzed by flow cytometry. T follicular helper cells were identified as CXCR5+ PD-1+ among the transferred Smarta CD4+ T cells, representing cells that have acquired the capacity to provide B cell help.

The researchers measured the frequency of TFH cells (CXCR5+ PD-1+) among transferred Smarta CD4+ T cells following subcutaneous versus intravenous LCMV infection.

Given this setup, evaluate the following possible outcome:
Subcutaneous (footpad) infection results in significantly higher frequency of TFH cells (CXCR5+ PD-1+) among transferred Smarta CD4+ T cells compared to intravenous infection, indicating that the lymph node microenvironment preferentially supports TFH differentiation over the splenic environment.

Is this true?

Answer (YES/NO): NO